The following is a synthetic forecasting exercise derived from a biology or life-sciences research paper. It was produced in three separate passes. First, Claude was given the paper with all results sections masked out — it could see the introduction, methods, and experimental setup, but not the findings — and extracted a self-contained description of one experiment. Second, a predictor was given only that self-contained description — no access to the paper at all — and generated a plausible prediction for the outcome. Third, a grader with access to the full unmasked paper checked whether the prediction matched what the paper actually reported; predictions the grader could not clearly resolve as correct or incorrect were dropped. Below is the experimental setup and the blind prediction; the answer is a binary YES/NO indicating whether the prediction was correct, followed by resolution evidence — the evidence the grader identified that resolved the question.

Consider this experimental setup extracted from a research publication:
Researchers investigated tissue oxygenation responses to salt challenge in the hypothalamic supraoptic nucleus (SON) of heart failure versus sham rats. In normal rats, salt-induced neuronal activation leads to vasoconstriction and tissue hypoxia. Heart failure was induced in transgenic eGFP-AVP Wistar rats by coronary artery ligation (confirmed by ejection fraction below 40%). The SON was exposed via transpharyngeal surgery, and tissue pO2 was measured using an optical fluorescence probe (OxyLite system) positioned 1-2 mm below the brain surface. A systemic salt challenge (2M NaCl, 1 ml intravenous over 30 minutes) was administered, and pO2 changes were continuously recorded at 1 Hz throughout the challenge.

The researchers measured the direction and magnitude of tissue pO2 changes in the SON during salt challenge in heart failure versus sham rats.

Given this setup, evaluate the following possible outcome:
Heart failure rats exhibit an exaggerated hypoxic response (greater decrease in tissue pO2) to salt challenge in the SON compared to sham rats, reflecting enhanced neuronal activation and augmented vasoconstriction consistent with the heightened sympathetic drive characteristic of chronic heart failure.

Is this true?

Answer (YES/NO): NO